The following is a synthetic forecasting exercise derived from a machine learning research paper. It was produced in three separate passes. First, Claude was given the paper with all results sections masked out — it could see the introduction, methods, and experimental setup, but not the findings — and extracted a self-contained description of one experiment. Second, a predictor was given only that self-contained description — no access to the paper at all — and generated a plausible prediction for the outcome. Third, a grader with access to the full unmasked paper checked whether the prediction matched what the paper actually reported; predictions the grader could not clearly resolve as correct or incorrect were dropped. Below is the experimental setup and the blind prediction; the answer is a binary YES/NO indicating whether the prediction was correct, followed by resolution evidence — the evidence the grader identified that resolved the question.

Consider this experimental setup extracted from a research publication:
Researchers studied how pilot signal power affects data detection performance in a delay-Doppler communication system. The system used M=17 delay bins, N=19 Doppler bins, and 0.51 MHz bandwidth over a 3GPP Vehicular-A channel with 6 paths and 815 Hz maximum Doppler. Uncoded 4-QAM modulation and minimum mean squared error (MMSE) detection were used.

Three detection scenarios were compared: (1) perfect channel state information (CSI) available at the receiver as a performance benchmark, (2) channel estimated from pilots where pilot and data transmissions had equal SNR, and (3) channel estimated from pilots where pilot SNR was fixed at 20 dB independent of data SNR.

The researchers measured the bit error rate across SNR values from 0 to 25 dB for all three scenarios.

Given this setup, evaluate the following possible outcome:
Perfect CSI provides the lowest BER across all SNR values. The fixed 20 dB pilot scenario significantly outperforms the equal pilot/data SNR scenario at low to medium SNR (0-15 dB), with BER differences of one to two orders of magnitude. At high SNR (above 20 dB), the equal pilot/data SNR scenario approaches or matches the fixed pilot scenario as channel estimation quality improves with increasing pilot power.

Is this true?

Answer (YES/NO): NO